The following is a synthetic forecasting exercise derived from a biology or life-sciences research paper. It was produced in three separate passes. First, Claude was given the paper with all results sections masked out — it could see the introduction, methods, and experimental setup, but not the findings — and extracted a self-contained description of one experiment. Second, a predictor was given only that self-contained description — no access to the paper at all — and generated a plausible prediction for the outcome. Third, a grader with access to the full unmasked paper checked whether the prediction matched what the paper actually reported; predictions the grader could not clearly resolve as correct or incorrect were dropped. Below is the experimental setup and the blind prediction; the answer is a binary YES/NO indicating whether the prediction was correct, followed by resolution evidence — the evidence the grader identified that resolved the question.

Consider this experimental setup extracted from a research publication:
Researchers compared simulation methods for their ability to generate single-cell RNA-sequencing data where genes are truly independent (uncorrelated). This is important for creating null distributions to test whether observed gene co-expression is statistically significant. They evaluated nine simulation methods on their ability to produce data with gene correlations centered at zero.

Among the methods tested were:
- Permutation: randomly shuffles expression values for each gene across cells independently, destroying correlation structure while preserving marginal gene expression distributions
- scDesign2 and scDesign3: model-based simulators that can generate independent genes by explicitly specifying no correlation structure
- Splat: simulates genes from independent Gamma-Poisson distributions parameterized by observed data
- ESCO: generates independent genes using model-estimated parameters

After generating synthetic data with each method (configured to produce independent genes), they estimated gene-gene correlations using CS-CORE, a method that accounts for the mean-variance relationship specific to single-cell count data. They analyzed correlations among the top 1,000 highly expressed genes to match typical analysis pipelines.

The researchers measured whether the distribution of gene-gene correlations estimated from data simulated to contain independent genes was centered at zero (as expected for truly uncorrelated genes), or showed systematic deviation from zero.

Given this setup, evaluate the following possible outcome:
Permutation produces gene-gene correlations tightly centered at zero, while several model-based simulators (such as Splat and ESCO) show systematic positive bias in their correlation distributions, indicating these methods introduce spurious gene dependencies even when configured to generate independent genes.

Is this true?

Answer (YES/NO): NO